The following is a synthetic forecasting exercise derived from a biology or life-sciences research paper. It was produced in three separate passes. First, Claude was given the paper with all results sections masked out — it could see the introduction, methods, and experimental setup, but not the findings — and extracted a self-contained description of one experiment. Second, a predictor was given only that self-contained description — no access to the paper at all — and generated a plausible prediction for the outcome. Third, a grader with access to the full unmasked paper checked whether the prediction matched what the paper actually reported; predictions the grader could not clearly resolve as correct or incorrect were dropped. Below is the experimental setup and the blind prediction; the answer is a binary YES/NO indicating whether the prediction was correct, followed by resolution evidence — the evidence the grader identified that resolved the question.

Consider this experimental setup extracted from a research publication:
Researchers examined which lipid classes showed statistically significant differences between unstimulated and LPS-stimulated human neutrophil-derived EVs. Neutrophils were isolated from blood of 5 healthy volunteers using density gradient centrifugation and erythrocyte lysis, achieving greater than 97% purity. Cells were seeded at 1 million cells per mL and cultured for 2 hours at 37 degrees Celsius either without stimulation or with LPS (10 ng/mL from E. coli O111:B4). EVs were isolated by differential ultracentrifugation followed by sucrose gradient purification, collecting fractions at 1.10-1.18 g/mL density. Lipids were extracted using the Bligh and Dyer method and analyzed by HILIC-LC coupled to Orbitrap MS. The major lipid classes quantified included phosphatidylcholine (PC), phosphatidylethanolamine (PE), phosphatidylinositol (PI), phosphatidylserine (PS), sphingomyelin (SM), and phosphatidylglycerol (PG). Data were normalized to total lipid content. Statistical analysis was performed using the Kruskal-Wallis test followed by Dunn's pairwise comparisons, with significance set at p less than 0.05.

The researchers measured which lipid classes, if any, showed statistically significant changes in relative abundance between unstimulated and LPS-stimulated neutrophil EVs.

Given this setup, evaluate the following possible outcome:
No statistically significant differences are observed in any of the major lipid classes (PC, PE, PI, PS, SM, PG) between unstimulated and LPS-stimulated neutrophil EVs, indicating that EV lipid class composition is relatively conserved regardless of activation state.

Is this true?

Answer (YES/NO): NO